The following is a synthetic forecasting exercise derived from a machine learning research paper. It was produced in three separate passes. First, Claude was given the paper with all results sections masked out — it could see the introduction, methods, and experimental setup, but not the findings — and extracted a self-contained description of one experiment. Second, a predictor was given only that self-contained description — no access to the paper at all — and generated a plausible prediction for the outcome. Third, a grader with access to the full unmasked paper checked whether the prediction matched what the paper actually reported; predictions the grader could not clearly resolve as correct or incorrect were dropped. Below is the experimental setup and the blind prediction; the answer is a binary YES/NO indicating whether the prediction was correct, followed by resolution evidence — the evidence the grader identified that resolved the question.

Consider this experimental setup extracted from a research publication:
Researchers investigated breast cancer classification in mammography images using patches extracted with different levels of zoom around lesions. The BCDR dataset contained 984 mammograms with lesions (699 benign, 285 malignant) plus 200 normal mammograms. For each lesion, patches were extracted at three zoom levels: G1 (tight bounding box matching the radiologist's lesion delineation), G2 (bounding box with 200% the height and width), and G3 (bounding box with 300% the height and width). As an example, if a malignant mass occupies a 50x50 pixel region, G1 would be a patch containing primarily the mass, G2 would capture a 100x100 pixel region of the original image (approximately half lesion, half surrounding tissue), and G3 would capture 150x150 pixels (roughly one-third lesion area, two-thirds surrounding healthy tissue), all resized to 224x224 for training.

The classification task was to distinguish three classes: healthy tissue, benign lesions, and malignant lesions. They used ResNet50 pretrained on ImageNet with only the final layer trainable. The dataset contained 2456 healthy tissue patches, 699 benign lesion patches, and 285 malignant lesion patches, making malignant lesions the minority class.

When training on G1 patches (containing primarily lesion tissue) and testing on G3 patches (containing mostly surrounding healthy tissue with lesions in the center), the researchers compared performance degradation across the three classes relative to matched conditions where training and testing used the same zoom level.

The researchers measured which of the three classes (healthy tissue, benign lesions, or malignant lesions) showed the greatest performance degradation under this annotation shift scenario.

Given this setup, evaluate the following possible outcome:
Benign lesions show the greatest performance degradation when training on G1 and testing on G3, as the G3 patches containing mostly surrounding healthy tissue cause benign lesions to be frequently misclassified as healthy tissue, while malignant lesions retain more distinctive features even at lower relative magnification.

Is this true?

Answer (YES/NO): NO